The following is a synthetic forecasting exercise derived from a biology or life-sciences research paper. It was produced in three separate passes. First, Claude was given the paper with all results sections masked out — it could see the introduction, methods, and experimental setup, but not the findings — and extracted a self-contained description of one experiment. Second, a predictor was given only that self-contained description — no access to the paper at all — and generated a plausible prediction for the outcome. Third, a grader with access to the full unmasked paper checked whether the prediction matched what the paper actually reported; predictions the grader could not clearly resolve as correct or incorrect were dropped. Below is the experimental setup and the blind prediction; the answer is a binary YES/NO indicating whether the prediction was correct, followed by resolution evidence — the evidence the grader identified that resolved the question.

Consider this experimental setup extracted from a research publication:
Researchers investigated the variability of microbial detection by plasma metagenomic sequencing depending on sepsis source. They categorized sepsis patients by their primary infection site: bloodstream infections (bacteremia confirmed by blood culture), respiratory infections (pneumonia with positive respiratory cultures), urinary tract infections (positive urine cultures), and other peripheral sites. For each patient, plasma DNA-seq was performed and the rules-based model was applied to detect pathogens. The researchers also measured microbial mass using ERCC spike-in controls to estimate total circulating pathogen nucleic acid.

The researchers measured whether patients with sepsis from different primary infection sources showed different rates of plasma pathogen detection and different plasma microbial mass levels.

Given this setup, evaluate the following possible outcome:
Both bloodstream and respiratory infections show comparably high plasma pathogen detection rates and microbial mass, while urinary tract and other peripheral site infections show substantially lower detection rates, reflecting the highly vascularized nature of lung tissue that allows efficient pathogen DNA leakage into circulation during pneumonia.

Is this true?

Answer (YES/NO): NO